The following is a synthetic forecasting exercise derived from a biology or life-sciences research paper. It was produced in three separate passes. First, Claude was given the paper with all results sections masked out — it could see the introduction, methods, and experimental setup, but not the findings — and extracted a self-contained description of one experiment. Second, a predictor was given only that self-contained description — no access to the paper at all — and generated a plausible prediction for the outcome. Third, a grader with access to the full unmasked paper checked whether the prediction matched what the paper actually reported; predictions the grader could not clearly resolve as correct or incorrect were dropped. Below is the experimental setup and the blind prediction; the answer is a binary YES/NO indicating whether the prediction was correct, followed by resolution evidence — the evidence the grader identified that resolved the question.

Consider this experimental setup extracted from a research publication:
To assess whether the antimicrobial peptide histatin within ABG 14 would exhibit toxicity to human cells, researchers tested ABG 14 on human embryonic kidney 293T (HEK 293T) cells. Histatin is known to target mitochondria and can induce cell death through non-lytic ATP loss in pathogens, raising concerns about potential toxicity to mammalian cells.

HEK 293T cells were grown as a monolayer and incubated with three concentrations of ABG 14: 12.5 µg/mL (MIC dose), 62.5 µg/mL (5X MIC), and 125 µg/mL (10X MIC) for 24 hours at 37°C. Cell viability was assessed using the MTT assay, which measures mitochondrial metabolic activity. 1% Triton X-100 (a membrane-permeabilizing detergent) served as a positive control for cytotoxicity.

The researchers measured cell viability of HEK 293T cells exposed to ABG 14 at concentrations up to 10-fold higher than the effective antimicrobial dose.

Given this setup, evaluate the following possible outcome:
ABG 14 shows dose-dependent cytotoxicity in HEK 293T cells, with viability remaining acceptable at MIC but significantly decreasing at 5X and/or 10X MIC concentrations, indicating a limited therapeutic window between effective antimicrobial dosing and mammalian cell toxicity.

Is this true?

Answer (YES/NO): NO